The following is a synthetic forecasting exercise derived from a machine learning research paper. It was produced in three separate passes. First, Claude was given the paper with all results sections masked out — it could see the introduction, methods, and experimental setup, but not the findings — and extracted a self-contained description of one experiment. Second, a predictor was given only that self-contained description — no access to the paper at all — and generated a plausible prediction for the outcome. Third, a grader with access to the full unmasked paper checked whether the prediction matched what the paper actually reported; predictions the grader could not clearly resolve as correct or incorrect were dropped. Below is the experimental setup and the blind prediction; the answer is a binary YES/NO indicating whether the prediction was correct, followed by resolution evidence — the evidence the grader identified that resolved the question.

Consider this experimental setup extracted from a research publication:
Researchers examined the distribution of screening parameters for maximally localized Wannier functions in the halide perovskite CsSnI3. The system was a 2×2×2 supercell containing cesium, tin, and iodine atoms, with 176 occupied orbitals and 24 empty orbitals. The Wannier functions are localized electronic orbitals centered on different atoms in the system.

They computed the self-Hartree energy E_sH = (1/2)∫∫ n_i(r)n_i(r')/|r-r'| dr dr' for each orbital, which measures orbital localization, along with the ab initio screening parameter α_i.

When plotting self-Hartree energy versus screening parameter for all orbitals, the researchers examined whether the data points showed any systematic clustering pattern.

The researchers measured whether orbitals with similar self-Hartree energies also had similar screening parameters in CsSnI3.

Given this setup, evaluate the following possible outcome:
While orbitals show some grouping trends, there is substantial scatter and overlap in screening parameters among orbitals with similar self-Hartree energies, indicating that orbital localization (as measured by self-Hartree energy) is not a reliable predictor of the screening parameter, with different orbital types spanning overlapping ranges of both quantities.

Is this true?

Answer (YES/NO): YES